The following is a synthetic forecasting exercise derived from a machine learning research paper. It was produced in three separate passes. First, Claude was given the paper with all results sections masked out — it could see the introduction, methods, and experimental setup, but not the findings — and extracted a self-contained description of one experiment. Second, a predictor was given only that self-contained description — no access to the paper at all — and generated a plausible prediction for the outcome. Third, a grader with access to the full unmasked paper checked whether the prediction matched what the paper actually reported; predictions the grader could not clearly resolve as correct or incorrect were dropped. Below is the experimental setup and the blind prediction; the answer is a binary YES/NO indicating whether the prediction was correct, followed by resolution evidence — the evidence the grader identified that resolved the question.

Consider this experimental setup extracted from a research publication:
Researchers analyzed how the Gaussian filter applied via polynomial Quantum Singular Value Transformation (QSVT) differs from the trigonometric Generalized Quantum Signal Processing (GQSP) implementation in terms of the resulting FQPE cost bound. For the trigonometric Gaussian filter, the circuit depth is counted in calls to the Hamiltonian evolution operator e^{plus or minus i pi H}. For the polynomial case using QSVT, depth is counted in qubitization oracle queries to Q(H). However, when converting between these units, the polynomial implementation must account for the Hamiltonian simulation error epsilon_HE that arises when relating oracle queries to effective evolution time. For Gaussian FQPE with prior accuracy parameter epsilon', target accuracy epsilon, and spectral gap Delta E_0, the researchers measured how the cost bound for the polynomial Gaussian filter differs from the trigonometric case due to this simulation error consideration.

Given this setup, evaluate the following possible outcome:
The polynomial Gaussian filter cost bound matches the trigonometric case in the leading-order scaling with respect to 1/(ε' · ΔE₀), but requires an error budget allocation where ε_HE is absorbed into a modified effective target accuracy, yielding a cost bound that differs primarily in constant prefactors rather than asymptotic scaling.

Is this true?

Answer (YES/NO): NO